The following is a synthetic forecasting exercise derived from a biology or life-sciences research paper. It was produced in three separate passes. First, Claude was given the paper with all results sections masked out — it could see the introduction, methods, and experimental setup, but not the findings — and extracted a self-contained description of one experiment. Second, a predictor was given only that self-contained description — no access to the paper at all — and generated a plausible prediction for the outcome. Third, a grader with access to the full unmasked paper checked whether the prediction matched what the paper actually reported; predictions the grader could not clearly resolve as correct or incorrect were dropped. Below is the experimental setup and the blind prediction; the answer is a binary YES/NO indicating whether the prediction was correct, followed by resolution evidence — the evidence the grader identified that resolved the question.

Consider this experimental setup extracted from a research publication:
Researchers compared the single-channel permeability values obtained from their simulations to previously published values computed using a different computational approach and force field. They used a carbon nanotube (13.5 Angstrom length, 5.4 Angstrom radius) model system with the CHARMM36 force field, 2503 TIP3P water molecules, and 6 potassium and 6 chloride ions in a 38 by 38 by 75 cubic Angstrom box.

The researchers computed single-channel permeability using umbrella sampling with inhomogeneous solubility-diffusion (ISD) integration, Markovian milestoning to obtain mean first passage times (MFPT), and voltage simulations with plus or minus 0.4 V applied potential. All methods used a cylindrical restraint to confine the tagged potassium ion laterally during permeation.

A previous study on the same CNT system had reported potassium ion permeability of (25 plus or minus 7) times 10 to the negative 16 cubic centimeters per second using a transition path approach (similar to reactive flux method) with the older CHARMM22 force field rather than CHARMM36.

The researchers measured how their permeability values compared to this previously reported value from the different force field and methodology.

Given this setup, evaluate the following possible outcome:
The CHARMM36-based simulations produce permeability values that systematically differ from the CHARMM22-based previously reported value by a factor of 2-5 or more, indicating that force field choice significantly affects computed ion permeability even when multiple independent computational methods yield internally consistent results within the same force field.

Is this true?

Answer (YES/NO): NO